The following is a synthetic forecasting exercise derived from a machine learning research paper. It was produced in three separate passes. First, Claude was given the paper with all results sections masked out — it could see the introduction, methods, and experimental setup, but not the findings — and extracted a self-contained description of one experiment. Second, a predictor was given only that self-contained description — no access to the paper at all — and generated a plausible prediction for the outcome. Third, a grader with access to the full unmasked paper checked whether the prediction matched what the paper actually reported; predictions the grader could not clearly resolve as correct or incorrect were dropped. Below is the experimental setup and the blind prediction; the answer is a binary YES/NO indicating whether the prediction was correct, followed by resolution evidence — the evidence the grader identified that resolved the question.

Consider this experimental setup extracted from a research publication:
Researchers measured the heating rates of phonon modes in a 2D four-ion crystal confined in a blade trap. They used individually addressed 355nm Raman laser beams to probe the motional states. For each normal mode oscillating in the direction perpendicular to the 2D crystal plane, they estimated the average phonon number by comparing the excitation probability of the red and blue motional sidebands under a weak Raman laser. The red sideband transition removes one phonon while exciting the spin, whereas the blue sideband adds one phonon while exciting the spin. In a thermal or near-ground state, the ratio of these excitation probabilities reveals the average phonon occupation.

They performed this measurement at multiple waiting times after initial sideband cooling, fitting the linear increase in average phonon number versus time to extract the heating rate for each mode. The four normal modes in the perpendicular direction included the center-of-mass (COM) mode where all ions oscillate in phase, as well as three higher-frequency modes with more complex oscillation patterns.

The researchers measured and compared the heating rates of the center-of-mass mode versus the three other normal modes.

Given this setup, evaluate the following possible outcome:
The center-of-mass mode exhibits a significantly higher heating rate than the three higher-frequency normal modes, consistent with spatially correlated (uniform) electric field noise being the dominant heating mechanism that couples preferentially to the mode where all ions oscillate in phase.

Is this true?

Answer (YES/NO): YES